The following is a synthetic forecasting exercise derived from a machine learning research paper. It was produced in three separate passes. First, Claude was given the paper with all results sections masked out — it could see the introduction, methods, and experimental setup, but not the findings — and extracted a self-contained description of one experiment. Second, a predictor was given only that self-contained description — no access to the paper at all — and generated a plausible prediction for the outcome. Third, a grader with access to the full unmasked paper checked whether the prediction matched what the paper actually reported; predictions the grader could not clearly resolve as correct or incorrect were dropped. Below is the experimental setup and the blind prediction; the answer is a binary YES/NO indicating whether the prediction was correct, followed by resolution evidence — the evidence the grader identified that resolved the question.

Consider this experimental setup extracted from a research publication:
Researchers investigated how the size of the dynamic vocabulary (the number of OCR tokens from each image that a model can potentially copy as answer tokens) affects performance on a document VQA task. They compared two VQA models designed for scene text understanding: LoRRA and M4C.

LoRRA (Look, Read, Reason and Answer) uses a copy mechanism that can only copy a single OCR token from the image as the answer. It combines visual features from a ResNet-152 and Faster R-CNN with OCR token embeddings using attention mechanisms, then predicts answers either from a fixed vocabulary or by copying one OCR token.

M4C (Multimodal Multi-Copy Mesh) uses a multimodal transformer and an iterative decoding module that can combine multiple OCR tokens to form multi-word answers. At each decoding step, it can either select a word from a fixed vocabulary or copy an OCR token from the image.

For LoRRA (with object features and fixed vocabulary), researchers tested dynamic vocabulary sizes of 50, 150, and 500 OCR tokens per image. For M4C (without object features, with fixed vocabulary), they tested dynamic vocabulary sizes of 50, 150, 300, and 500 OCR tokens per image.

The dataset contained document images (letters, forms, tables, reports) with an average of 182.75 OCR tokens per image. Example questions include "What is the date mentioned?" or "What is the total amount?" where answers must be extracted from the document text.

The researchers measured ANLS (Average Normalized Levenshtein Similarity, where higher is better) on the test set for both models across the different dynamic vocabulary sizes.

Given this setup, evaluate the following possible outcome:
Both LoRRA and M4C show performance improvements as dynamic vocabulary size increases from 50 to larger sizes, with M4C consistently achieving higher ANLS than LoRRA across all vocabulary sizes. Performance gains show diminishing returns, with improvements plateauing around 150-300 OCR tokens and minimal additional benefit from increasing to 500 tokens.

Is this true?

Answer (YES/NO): NO